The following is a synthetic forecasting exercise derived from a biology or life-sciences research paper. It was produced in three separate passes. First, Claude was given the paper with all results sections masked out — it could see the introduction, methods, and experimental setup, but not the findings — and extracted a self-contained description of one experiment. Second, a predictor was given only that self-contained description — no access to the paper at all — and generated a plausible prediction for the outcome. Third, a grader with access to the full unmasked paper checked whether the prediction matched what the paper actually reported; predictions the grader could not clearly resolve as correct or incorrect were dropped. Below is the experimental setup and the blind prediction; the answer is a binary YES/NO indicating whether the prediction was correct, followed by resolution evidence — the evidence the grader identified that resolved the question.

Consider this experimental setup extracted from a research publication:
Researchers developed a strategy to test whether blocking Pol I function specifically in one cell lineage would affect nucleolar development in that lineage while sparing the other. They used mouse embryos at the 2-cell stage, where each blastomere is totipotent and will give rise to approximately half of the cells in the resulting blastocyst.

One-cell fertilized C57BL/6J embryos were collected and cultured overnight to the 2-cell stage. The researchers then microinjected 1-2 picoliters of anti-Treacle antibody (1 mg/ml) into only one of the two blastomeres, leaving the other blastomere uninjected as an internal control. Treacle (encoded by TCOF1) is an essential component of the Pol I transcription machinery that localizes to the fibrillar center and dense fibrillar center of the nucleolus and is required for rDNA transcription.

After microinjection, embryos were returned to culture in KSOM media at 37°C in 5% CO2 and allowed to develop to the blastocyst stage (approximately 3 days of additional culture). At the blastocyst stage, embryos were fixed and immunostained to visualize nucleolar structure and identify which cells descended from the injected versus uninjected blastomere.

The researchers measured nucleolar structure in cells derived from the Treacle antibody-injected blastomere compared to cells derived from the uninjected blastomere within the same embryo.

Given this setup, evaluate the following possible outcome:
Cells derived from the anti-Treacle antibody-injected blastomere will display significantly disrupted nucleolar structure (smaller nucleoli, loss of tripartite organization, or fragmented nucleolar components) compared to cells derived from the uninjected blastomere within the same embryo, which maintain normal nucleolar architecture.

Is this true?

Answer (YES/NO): YES